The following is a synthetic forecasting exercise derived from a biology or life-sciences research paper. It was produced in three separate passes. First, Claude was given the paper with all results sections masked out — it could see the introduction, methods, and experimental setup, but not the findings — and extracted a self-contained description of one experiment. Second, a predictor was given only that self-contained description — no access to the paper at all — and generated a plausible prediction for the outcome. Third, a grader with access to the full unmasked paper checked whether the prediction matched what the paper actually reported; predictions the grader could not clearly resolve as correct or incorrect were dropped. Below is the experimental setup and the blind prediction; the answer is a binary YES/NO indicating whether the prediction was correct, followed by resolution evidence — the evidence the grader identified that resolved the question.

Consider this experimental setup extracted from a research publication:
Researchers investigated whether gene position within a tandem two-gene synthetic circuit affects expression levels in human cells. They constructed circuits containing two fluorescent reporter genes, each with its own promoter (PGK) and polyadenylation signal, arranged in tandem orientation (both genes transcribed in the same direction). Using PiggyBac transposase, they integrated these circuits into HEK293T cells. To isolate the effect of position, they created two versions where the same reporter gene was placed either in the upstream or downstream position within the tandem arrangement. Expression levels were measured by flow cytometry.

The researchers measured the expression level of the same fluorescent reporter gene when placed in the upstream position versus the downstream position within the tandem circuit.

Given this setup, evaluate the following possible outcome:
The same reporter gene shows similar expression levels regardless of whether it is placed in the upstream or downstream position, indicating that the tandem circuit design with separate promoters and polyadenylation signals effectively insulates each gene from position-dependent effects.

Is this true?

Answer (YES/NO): NO